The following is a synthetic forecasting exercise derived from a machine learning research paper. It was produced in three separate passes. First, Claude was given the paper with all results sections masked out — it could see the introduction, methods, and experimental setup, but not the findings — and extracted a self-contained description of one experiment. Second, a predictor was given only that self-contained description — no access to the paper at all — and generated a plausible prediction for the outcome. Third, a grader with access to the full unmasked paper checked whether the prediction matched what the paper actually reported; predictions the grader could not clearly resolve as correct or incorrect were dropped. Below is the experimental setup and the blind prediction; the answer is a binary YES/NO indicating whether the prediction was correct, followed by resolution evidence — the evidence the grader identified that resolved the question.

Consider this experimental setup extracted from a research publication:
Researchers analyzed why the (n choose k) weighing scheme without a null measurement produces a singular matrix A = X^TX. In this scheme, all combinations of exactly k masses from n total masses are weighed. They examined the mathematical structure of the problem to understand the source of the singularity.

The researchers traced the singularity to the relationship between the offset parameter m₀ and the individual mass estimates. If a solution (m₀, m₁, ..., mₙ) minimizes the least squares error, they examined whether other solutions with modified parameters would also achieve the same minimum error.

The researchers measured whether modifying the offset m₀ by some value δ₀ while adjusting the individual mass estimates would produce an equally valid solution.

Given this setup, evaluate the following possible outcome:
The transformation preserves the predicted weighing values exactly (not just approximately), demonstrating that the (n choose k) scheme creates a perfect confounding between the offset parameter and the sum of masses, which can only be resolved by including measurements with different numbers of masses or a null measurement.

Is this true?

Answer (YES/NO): YES